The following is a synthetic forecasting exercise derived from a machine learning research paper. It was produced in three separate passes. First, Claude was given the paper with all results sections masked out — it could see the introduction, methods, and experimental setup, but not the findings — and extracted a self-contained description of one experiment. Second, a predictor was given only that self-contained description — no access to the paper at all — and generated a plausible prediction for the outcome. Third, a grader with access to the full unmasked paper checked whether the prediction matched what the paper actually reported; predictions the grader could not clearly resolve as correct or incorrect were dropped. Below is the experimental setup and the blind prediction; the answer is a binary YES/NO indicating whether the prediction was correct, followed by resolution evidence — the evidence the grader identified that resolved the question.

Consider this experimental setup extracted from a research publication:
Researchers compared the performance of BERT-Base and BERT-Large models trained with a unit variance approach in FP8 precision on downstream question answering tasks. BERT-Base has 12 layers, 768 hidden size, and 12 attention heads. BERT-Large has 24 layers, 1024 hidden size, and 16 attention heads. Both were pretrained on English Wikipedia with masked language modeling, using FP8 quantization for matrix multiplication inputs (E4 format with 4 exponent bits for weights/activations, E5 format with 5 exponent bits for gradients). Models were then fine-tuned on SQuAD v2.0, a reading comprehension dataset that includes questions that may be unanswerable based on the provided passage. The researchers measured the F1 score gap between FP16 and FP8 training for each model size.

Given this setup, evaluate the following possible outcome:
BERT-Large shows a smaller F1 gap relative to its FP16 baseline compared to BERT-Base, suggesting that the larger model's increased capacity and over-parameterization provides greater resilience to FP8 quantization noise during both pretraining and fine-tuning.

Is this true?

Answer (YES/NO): NO